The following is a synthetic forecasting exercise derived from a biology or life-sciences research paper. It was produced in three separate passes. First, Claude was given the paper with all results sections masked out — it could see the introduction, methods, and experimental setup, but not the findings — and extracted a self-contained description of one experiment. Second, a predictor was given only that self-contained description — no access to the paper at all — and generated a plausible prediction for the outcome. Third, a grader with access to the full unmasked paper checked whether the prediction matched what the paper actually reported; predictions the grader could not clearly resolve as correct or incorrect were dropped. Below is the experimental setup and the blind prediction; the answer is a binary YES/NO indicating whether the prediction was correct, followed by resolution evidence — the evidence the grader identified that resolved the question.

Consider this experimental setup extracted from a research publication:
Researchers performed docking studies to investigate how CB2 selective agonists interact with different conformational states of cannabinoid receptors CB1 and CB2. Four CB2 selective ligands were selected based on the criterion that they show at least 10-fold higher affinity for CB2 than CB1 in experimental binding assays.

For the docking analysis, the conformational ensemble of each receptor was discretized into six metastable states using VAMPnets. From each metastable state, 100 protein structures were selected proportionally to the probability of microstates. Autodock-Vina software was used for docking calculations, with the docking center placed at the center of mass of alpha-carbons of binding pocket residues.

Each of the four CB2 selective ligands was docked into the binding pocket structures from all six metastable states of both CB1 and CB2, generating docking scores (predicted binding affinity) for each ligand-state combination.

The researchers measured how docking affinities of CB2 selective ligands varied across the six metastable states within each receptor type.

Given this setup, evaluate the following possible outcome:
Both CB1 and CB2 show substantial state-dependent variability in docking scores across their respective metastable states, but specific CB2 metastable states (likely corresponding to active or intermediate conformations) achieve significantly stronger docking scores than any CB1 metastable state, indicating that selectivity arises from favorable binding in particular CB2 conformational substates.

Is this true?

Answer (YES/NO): NO